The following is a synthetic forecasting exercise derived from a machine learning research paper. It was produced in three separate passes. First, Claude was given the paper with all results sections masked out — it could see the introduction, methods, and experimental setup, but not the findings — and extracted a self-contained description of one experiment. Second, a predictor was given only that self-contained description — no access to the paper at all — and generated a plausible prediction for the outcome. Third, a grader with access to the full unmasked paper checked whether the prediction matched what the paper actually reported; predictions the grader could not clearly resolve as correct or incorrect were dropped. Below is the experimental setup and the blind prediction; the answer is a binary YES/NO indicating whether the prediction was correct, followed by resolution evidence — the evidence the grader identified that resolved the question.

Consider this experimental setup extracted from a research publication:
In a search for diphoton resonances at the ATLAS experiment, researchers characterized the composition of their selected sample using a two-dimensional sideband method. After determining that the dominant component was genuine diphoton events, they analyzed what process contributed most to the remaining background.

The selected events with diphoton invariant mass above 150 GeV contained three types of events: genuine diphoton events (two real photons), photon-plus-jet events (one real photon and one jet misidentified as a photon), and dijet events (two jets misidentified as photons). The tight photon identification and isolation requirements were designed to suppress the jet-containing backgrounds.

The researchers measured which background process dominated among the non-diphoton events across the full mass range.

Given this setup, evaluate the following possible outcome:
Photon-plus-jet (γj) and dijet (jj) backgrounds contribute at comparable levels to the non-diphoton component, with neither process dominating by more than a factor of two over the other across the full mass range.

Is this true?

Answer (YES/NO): NO